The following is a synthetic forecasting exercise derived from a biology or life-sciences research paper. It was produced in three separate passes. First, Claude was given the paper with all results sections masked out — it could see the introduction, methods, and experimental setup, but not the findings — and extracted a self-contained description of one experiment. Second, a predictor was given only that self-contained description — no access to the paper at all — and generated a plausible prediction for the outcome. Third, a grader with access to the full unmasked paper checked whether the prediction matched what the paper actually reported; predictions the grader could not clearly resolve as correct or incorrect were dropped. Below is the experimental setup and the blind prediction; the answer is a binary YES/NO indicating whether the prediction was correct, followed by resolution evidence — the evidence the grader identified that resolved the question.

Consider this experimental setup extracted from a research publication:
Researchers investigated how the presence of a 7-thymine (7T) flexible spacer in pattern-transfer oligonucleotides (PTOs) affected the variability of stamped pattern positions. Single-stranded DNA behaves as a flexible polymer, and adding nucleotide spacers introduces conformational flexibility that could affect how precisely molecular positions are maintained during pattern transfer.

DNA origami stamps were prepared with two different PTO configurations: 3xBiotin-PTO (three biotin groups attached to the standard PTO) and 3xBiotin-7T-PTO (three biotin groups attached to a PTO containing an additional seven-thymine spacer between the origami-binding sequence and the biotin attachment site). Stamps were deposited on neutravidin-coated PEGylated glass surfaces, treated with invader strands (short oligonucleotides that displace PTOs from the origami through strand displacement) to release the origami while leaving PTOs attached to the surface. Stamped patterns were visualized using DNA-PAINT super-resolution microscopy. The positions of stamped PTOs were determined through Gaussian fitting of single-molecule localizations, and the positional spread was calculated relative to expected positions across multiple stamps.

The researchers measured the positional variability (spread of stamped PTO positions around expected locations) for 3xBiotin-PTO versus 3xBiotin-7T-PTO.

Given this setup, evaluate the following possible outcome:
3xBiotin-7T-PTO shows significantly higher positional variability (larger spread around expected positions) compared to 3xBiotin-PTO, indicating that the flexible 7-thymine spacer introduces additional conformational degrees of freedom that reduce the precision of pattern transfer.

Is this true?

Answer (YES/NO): YES